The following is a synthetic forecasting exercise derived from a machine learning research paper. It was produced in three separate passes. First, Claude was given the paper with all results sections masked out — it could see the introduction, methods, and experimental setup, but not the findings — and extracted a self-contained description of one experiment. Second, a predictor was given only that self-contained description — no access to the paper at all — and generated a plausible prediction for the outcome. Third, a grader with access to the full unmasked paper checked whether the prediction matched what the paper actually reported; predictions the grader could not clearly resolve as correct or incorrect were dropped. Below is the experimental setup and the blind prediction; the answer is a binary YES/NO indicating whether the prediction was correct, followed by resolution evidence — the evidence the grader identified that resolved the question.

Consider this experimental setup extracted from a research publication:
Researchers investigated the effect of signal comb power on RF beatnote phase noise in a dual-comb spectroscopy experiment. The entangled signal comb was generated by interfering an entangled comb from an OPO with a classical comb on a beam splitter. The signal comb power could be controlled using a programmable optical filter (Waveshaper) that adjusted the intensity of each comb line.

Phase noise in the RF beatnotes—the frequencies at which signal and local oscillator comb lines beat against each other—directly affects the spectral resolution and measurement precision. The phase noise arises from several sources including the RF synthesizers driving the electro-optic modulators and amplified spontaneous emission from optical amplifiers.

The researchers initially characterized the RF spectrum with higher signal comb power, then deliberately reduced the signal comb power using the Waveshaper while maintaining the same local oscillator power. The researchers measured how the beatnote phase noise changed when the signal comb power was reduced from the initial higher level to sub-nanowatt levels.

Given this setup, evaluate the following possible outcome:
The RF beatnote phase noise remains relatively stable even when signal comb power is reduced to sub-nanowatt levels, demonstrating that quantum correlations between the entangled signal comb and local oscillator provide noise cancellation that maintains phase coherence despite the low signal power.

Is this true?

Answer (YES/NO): NO